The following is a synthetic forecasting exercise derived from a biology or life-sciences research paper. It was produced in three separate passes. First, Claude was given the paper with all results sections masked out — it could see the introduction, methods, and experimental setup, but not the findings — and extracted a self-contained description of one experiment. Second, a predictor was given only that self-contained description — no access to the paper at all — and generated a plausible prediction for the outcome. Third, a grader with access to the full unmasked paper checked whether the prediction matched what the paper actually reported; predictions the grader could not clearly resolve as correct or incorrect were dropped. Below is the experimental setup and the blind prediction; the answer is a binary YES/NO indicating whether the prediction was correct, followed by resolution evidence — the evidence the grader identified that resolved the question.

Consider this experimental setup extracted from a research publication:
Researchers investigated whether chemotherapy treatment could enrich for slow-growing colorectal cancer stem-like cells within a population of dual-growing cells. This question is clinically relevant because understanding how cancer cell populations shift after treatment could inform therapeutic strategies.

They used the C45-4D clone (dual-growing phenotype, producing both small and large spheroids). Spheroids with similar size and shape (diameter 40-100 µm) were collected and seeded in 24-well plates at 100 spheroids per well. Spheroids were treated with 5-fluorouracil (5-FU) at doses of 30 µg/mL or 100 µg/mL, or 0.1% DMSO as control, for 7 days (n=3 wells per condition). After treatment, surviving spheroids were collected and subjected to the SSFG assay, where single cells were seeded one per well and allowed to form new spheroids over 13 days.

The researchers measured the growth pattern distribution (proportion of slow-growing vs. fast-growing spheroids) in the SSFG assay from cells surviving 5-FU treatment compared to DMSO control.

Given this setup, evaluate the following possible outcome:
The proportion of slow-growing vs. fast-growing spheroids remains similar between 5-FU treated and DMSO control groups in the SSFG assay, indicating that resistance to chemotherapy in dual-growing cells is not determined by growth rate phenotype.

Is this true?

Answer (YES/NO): NO